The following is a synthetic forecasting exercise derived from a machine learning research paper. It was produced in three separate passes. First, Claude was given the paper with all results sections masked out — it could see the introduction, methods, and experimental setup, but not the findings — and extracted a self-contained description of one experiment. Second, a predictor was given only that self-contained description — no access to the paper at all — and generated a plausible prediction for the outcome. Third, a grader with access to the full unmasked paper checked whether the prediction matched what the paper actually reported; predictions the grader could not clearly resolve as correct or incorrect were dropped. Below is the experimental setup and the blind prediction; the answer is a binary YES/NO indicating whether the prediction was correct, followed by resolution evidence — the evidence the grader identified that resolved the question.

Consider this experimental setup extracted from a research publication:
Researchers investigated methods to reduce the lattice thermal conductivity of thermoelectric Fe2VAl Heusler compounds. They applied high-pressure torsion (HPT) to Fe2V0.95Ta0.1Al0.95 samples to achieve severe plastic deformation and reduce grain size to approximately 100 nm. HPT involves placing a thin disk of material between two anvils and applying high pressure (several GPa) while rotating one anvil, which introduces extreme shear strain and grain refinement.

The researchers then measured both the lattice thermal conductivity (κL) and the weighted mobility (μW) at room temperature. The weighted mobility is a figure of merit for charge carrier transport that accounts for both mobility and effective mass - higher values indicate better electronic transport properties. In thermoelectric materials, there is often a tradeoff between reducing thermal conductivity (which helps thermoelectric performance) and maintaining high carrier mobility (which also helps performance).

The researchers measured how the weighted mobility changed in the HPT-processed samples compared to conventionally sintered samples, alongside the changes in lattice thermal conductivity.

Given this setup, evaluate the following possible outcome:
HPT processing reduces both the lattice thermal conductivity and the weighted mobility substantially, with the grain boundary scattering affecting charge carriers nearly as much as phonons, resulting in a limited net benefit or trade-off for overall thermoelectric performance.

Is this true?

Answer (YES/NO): YES